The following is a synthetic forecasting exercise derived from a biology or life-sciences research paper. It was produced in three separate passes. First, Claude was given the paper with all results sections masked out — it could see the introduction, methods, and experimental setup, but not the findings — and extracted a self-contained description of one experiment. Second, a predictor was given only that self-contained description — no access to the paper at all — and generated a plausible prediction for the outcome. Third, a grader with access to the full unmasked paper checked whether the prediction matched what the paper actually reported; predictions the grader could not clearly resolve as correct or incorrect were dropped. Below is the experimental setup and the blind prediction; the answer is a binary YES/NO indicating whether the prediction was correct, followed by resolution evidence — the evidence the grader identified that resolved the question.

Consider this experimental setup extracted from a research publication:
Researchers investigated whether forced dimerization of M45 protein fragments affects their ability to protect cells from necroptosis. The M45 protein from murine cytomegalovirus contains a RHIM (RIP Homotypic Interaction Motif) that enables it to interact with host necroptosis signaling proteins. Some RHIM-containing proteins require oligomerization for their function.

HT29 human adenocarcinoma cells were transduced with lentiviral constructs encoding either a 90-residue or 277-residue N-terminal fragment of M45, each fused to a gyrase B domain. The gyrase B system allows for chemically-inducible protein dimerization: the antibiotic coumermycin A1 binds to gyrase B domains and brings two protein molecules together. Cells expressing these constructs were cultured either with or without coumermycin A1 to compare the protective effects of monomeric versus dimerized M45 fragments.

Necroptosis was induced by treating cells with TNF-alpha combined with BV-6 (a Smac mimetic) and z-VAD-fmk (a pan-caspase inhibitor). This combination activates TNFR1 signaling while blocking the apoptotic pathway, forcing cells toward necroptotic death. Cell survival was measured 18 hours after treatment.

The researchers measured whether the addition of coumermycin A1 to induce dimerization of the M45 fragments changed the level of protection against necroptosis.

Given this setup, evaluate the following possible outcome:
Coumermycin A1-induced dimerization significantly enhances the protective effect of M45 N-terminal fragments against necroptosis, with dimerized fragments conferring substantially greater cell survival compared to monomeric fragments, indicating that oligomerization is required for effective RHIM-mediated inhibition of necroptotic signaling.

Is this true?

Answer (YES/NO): NO